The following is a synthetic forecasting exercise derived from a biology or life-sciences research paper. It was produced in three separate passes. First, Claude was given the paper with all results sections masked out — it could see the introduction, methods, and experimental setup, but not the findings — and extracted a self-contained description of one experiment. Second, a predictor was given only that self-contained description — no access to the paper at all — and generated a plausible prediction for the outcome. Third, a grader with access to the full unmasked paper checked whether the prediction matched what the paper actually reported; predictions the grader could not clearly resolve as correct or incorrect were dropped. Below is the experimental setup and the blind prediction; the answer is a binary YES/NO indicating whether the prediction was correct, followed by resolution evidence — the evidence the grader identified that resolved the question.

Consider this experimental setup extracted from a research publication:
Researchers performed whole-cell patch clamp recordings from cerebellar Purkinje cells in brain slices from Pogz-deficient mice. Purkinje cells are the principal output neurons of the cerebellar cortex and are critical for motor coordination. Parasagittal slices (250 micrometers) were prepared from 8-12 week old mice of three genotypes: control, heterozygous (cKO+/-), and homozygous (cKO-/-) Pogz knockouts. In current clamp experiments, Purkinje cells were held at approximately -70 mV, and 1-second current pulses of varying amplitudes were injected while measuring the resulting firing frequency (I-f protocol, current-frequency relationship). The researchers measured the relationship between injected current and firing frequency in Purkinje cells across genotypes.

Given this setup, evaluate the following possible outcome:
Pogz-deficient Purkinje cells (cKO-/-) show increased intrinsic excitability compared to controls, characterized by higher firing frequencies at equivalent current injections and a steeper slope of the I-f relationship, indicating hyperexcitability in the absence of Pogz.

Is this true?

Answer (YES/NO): NO